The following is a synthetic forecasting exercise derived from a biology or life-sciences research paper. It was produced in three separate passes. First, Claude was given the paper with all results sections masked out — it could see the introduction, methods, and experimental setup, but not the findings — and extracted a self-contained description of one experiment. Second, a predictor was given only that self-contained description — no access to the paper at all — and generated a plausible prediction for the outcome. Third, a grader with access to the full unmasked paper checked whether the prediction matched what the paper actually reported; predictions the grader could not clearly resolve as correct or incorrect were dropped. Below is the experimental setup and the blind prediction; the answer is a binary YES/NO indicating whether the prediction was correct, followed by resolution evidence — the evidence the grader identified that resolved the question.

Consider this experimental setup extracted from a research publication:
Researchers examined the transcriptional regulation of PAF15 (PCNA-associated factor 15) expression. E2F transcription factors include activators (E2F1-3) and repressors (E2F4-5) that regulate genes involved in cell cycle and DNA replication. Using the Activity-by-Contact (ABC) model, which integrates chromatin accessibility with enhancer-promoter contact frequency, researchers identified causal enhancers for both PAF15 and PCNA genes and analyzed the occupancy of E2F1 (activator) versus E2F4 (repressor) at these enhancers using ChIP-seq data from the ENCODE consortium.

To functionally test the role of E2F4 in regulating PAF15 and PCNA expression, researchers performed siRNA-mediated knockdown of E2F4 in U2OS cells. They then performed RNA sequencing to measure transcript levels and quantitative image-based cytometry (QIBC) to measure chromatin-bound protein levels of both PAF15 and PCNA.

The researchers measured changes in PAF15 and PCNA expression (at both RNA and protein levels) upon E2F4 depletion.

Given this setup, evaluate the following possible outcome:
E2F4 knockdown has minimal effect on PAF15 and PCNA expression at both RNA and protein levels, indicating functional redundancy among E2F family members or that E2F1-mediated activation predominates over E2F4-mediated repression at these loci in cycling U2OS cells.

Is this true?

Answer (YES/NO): NO